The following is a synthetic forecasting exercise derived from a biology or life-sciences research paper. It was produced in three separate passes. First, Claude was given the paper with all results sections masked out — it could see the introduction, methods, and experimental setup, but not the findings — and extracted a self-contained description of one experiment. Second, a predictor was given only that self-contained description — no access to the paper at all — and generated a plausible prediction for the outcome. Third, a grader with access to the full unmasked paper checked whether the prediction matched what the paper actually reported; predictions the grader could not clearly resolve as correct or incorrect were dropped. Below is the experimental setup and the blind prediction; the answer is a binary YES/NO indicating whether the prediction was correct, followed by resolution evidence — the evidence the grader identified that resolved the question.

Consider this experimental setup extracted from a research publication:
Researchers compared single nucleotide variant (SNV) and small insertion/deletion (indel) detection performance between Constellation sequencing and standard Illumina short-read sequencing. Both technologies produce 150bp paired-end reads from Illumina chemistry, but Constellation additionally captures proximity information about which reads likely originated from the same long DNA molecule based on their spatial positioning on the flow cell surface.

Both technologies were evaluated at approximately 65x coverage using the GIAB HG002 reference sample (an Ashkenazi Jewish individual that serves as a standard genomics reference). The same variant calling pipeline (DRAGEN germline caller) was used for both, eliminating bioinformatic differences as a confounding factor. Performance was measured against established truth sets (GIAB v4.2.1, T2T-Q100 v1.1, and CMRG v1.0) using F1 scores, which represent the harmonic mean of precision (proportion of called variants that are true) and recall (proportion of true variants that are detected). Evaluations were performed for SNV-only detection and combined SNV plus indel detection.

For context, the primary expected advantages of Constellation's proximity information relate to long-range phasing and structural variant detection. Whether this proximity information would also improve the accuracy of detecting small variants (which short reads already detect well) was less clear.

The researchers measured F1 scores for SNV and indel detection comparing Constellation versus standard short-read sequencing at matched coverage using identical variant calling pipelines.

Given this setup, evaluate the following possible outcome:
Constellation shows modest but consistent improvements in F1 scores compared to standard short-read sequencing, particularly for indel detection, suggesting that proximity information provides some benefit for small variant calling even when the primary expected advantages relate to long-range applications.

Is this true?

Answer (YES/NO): NO